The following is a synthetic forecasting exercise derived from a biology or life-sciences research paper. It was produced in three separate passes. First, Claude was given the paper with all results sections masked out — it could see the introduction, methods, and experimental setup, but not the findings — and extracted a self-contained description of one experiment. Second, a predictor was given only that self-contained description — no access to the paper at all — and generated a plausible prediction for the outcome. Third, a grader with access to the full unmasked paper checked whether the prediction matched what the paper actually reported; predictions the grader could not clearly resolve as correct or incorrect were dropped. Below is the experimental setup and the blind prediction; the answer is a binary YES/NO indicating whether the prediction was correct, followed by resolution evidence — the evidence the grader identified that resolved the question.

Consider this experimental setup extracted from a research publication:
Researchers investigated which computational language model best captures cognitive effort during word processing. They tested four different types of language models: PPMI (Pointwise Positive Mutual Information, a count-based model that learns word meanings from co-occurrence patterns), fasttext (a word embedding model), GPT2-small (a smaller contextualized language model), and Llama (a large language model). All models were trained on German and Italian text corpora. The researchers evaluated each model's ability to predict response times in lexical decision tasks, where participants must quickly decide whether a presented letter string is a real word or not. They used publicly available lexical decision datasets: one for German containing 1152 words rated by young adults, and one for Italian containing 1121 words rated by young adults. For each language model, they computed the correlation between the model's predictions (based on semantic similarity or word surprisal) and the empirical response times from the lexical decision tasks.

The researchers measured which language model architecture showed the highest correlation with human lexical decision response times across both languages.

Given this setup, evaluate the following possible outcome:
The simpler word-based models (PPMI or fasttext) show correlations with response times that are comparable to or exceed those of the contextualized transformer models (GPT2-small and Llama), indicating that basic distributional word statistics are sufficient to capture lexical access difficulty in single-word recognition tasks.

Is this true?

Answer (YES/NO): YES